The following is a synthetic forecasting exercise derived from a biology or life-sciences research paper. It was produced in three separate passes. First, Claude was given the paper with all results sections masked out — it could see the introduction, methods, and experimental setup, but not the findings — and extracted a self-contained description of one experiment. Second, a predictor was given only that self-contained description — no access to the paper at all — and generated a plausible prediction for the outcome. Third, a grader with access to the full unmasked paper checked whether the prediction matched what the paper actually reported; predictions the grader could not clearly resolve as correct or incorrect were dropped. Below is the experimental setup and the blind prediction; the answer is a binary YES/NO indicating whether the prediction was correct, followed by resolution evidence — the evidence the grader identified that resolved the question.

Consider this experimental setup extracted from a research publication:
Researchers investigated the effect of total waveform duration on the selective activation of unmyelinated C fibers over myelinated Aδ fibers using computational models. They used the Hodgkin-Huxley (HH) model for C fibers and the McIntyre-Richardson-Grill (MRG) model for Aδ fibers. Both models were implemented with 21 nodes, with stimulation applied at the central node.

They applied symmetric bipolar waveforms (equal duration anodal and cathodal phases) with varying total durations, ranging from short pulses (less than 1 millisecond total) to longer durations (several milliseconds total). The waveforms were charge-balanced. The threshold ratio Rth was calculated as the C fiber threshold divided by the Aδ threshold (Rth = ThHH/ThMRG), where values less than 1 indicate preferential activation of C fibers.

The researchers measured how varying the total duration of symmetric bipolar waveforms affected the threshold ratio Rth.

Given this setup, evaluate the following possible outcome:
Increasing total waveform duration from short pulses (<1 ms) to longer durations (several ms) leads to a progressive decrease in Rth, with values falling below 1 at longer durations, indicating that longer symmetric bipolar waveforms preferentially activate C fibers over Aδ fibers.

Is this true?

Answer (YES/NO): YES